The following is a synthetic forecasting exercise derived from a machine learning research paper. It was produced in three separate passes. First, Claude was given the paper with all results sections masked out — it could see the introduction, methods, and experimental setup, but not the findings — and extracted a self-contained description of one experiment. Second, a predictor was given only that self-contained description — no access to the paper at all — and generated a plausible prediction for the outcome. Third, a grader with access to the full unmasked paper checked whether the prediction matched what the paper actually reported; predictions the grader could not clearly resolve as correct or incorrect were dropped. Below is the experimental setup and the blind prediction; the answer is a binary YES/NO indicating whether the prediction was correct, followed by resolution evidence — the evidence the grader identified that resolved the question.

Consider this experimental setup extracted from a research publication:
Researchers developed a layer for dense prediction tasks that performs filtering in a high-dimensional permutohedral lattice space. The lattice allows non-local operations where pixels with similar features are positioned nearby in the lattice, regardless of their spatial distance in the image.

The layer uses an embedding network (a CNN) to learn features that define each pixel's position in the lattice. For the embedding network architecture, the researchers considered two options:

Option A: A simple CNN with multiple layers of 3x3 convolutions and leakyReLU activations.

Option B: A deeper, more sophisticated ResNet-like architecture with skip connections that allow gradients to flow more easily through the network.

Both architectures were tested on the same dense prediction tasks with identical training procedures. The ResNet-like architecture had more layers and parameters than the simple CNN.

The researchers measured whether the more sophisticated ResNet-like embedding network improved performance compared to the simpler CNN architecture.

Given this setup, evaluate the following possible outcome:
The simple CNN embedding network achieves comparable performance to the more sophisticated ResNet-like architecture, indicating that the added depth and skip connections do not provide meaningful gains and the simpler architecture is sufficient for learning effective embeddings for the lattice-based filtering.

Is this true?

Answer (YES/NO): YES